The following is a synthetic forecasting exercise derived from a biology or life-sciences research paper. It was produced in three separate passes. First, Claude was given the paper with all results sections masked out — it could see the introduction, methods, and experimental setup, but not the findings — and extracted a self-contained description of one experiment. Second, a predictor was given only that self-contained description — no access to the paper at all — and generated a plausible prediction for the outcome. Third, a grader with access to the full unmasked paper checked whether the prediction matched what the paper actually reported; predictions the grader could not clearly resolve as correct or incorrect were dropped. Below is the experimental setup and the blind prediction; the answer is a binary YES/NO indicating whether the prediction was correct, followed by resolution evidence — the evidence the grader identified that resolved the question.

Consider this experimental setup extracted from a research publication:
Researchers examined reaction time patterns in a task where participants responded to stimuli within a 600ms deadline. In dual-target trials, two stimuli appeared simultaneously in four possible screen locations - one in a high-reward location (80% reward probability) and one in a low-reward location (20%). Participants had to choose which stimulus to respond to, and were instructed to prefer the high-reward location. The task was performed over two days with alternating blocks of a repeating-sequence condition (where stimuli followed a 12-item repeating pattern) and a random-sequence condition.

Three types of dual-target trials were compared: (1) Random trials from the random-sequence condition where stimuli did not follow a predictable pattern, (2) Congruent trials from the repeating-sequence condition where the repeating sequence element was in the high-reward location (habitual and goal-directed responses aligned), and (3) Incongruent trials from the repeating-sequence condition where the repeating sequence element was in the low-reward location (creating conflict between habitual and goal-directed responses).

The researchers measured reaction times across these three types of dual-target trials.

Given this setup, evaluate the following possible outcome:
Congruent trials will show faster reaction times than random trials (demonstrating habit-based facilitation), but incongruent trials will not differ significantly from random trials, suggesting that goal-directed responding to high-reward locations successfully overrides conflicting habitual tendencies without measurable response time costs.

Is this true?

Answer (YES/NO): NO